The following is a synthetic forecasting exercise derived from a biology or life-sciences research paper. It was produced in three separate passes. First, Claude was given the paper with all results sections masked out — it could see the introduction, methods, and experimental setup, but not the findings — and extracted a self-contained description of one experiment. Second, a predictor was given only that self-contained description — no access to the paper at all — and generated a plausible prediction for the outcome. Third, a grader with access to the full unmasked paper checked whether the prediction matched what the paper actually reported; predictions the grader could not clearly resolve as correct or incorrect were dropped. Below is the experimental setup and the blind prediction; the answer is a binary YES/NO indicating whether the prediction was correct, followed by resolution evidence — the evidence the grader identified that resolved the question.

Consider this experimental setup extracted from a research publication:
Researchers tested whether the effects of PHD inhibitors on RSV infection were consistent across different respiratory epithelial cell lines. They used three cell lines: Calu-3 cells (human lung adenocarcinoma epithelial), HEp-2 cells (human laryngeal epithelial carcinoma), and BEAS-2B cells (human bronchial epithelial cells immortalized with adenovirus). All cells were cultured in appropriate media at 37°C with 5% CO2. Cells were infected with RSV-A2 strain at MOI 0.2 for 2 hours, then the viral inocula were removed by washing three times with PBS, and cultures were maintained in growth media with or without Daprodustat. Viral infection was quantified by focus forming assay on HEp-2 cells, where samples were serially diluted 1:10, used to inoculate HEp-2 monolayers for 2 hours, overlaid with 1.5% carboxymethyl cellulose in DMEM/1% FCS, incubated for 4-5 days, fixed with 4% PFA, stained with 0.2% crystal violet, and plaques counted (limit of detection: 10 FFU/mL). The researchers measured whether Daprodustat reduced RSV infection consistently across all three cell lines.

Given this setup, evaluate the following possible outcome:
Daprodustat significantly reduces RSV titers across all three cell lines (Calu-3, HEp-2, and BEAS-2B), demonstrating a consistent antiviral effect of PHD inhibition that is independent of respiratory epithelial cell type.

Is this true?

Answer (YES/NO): YES